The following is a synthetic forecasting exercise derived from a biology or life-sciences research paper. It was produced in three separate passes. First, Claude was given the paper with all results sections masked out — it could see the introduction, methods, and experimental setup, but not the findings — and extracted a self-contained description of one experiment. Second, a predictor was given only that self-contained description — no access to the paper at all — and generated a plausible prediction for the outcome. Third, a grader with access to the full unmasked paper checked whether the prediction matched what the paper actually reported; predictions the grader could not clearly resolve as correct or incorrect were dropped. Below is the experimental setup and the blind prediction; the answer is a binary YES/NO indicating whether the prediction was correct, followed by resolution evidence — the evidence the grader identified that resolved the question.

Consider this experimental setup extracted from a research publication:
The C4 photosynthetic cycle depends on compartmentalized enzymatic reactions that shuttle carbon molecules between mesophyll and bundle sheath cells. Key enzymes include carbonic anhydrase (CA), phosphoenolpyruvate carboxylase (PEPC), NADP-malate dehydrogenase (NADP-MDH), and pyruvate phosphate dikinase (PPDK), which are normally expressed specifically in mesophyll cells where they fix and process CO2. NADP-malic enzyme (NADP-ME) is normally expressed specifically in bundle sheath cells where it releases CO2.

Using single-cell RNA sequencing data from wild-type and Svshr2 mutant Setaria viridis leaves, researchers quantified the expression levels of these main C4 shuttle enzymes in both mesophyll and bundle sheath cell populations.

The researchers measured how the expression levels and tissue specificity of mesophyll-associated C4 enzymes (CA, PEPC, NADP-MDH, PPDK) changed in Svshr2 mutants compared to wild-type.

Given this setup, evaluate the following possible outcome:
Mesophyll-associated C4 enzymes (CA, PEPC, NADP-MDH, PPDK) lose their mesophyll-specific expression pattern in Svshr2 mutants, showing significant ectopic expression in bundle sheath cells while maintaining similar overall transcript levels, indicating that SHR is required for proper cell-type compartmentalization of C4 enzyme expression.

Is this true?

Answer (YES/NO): NO